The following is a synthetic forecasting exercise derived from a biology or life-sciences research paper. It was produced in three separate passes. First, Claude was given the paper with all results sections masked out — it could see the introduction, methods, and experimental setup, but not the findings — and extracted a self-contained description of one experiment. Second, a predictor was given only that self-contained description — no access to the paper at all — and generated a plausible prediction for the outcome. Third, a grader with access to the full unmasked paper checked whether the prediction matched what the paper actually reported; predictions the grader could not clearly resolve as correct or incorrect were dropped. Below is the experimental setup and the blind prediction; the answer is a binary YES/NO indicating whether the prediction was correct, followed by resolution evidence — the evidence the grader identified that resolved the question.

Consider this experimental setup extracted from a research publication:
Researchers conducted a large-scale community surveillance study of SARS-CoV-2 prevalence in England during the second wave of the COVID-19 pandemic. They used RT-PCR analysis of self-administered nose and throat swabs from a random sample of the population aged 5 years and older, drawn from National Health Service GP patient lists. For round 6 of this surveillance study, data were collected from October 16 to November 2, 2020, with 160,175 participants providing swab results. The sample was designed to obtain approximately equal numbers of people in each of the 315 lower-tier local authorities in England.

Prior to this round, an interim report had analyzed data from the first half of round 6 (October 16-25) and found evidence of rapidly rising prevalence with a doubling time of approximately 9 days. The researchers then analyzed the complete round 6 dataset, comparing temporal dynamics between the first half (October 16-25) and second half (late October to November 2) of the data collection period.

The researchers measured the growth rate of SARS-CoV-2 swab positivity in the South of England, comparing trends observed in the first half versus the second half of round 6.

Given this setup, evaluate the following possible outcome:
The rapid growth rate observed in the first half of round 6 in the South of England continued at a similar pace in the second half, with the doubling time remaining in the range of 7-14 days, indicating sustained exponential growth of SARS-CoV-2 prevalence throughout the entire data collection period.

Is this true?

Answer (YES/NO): NO